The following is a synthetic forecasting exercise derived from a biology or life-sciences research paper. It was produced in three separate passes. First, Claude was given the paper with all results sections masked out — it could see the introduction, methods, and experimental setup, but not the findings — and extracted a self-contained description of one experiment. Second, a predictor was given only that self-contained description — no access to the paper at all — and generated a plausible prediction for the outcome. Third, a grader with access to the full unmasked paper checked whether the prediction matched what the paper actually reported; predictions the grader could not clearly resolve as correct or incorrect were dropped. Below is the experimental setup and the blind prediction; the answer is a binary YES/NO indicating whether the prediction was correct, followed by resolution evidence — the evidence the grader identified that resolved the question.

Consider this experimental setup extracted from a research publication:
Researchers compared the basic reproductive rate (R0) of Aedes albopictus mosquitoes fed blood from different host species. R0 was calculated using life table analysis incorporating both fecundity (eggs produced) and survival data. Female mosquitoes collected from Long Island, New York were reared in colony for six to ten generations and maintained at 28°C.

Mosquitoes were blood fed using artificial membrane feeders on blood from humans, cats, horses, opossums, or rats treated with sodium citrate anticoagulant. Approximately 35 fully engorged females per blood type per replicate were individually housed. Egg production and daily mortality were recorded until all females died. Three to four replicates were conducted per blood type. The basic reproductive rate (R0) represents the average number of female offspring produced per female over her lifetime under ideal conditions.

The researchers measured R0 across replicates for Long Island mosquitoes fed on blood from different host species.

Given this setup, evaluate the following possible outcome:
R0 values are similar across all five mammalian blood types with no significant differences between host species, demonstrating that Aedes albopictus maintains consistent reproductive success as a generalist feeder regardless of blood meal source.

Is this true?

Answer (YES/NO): YES